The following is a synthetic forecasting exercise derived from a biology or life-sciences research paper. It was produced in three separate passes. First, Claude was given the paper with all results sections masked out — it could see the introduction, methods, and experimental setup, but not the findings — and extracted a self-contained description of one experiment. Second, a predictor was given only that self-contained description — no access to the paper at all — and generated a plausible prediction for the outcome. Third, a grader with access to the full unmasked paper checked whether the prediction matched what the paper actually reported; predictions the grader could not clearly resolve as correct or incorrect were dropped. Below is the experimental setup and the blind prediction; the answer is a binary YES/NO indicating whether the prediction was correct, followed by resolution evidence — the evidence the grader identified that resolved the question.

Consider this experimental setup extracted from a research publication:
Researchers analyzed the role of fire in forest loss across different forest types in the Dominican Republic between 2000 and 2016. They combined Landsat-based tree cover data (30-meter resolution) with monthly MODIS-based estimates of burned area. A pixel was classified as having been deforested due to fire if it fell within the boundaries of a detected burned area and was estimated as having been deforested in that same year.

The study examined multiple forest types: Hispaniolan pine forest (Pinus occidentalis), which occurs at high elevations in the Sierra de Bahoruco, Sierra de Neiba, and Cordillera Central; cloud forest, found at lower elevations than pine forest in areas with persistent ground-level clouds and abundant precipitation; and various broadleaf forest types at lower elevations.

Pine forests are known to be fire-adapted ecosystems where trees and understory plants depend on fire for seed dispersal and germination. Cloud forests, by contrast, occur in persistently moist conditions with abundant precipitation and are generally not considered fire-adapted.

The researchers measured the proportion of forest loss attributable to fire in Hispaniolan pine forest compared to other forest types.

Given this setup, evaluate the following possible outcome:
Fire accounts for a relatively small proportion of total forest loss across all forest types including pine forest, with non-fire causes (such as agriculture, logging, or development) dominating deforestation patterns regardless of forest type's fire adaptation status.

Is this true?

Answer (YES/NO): NO